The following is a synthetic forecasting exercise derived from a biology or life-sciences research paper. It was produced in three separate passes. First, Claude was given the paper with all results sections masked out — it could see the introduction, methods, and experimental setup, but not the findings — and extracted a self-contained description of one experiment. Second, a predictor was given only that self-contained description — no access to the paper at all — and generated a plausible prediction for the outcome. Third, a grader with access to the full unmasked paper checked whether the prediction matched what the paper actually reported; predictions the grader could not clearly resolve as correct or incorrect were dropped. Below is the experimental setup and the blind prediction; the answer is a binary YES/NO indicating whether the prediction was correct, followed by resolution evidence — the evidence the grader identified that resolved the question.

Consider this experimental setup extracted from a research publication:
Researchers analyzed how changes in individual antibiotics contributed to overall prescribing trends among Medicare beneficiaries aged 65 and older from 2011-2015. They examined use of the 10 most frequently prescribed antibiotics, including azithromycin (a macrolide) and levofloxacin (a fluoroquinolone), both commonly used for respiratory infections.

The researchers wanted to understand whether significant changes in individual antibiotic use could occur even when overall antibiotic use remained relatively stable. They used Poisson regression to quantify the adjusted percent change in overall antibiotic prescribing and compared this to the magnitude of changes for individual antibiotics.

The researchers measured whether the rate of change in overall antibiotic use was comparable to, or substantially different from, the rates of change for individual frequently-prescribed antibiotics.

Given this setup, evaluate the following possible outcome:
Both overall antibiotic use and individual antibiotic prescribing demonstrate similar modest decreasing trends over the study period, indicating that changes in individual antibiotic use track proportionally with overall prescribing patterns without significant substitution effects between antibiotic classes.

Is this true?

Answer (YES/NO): NO